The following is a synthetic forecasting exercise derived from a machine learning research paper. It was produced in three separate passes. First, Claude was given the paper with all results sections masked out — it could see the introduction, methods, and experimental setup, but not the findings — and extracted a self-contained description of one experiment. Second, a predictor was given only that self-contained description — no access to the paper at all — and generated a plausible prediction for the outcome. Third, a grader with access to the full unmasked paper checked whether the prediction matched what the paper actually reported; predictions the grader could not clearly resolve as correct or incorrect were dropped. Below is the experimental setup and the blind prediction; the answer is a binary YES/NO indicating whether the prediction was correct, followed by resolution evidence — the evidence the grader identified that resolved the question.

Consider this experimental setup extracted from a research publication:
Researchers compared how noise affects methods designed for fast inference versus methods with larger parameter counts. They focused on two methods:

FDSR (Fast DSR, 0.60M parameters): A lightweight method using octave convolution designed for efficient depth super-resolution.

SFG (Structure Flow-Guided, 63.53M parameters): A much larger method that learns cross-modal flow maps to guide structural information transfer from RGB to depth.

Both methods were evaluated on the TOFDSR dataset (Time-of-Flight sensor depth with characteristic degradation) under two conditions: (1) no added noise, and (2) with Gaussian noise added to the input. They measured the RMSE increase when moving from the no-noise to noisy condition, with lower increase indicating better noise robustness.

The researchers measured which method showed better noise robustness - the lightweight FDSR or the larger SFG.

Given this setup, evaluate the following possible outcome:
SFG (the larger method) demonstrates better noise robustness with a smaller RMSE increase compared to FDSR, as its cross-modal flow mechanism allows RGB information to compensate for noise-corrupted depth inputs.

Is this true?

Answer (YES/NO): NO